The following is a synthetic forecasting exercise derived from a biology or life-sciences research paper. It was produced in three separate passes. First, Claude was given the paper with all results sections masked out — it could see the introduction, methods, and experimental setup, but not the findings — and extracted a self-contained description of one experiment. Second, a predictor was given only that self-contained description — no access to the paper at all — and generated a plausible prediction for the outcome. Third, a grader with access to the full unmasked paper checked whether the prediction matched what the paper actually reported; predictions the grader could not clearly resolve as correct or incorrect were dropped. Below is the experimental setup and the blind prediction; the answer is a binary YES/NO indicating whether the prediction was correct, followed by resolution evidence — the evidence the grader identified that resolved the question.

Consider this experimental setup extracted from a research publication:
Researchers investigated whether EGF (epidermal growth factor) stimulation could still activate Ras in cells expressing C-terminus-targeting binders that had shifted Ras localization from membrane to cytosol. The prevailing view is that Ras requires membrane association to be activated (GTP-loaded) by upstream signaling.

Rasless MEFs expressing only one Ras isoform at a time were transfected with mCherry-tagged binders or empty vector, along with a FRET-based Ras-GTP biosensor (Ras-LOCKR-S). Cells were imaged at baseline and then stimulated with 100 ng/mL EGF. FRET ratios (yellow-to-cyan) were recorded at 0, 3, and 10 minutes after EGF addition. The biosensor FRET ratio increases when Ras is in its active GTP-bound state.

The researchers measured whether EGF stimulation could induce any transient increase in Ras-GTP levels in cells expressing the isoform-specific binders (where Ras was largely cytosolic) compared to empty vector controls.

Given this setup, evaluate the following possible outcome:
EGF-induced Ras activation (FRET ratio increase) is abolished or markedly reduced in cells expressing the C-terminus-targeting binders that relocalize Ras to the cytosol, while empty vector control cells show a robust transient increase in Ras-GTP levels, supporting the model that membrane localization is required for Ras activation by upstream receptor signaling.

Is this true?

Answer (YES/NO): NO